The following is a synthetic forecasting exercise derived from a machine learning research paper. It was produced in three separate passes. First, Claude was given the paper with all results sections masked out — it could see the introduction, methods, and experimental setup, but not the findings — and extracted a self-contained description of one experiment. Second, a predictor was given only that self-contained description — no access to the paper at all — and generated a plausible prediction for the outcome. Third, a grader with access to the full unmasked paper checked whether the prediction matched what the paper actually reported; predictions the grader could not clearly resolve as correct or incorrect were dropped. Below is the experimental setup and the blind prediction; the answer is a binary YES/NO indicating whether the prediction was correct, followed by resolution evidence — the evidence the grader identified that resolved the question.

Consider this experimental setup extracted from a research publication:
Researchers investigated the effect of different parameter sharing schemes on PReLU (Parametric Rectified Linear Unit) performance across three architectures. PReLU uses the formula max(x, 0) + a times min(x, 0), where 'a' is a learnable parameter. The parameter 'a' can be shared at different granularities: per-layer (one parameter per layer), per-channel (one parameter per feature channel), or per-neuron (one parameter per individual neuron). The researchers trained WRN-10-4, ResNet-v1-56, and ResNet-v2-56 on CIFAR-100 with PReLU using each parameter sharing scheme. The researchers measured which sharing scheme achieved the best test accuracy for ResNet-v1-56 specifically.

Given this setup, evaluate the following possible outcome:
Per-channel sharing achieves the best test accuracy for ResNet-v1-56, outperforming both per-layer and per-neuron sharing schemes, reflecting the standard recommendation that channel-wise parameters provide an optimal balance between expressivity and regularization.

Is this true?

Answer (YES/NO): NO